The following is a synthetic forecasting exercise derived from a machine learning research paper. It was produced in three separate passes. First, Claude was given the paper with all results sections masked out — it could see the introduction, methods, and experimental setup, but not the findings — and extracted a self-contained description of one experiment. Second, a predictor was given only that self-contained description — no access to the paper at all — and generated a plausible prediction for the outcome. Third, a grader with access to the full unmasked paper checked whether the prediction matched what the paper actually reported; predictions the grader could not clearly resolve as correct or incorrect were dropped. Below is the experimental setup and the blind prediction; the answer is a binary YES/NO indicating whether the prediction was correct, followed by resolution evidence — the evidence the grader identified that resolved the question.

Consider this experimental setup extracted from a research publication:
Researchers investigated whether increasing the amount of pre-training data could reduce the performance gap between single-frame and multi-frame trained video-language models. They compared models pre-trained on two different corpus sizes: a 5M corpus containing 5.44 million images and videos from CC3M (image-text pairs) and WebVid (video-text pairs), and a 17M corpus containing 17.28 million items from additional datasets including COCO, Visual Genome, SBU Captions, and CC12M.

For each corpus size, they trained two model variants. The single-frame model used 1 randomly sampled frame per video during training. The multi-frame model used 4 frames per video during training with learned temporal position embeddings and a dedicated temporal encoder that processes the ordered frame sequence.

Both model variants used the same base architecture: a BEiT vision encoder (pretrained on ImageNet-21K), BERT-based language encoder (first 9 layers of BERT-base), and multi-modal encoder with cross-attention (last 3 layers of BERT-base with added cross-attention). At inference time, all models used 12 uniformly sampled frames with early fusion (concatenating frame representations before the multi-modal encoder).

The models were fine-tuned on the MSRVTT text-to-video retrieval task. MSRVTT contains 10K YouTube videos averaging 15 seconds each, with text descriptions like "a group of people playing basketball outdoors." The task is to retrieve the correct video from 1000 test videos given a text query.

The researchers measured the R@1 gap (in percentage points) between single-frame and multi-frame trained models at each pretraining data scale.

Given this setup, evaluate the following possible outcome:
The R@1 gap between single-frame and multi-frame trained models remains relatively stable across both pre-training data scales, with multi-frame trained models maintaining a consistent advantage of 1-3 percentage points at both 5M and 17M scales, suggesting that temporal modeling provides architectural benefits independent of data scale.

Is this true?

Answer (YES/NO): NO